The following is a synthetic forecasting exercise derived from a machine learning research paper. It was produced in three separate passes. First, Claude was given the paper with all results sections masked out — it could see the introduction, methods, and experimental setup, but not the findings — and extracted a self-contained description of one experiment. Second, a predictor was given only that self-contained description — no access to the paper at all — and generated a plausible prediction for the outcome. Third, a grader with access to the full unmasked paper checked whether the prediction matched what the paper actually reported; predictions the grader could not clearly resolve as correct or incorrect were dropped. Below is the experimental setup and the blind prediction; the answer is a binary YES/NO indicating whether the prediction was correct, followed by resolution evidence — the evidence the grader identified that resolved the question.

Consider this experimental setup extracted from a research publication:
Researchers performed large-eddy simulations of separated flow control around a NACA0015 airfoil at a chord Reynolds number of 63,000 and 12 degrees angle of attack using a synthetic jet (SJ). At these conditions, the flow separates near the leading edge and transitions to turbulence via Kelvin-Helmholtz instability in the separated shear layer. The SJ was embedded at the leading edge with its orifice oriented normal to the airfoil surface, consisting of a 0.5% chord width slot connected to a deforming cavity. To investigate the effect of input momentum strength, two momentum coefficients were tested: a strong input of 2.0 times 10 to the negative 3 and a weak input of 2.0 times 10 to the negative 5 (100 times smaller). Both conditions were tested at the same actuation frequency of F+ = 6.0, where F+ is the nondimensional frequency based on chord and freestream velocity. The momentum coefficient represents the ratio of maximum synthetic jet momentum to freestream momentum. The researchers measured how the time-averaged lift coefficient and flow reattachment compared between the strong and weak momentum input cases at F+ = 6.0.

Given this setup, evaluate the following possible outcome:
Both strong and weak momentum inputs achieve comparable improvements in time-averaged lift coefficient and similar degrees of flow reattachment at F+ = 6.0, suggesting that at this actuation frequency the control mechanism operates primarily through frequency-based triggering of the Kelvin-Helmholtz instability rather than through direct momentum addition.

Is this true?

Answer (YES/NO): NO